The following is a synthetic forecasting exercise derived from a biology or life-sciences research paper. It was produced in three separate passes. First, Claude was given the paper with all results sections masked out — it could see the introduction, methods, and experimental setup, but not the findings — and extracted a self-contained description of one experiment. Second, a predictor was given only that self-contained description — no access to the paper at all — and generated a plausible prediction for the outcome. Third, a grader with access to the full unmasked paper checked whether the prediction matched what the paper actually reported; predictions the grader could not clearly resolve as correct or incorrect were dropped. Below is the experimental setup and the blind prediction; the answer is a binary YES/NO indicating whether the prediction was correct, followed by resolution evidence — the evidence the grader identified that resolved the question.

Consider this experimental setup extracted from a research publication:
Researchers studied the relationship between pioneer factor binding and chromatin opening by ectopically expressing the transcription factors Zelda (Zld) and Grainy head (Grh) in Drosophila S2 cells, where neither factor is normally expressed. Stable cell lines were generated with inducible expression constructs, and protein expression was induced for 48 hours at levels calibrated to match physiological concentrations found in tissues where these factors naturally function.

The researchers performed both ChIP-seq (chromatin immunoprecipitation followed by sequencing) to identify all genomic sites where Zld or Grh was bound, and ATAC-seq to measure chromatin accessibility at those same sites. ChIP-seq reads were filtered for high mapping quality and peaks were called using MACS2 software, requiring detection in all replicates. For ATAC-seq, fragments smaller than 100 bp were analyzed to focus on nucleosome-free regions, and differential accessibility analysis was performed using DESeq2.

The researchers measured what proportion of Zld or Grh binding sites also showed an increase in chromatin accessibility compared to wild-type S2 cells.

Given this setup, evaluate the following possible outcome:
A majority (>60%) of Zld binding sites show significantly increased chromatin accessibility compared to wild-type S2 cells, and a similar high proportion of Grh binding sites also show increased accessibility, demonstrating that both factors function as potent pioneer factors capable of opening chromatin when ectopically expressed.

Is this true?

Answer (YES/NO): NO